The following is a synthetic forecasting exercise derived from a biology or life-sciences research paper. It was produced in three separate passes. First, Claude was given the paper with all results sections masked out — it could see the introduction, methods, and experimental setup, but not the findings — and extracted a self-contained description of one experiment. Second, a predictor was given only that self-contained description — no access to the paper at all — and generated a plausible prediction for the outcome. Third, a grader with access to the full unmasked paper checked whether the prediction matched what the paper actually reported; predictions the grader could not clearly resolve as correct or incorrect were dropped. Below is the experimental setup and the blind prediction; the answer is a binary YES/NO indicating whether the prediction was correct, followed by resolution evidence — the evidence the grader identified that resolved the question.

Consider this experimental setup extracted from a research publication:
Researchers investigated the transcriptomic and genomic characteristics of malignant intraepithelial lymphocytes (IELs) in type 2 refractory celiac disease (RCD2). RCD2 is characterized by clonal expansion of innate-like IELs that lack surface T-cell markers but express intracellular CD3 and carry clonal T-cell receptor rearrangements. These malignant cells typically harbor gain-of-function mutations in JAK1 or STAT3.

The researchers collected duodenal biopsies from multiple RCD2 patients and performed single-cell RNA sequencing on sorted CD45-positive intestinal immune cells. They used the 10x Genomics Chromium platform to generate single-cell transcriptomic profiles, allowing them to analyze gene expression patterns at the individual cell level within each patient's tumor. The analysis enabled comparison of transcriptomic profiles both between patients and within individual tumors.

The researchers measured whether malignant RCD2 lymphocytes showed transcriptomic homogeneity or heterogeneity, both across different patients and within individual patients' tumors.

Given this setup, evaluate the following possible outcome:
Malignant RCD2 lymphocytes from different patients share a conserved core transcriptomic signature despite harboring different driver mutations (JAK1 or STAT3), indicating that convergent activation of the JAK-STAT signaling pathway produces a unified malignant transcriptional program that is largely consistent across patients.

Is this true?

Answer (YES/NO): YES